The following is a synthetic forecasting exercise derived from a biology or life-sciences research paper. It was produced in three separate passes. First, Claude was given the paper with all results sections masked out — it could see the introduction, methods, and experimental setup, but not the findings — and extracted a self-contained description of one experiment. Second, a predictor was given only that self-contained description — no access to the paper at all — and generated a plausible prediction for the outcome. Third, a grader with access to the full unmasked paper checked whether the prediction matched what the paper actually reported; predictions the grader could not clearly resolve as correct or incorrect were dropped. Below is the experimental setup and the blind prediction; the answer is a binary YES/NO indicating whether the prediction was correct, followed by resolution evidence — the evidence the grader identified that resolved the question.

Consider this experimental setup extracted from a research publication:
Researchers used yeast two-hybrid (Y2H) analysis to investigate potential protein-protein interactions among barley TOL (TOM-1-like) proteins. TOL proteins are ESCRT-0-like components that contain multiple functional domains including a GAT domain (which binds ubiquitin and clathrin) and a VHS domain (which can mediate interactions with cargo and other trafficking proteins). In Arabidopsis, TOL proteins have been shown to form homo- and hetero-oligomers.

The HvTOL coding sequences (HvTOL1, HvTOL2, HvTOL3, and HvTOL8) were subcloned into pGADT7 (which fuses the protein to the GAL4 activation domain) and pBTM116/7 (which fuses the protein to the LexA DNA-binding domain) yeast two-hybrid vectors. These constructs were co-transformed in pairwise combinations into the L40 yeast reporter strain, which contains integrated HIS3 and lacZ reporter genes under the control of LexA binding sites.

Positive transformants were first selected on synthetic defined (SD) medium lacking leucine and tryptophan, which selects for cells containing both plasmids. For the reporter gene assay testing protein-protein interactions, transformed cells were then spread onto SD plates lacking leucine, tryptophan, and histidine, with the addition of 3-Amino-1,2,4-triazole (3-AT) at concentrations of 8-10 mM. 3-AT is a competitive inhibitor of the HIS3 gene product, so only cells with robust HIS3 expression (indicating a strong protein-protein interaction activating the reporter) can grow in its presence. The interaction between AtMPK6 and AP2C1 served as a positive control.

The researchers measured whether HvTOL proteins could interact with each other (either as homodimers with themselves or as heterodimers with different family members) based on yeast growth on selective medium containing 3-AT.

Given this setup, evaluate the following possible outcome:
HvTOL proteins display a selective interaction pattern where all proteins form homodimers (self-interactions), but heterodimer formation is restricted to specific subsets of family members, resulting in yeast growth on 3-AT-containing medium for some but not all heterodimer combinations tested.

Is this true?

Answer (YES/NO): NO